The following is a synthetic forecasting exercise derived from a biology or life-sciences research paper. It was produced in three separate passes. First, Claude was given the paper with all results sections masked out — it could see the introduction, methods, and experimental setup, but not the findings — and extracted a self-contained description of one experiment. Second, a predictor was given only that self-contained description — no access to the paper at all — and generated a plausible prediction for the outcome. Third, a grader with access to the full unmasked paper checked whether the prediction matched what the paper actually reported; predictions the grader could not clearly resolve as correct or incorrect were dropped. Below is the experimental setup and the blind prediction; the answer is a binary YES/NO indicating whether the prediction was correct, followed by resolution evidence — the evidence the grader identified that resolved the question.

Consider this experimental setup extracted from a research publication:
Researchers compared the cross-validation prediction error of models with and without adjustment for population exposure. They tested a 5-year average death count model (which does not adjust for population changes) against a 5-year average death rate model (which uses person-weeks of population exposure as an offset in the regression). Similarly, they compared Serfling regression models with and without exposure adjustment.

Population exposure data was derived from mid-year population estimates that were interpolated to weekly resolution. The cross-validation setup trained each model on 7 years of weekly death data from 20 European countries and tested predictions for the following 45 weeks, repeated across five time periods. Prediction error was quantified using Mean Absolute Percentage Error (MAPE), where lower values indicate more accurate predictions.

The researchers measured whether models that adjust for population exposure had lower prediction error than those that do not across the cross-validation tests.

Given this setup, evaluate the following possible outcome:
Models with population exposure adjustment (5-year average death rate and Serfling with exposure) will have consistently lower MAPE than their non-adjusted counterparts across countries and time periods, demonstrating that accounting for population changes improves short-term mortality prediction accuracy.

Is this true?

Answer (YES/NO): NO